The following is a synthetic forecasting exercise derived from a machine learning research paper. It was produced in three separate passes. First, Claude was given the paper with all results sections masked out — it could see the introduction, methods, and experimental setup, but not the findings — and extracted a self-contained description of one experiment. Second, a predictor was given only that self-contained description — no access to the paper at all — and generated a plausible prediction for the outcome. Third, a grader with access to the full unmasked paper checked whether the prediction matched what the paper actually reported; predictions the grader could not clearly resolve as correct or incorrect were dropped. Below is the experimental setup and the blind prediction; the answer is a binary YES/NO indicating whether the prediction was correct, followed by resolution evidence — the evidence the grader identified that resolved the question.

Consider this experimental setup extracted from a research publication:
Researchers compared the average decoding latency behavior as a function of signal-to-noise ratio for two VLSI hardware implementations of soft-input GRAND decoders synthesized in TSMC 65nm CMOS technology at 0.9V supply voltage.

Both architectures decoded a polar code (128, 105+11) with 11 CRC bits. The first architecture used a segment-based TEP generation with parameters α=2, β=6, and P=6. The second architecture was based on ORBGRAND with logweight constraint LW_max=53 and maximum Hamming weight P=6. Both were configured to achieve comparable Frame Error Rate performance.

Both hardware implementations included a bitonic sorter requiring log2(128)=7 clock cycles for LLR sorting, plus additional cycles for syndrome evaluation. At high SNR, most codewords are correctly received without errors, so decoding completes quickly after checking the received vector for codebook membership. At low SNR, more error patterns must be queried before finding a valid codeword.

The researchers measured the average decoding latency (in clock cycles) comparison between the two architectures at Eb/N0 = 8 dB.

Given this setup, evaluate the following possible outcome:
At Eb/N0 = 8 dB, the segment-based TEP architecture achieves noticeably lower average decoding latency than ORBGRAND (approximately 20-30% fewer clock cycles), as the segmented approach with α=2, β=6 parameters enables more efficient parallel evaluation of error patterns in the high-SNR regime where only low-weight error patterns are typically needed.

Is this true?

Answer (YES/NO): NO